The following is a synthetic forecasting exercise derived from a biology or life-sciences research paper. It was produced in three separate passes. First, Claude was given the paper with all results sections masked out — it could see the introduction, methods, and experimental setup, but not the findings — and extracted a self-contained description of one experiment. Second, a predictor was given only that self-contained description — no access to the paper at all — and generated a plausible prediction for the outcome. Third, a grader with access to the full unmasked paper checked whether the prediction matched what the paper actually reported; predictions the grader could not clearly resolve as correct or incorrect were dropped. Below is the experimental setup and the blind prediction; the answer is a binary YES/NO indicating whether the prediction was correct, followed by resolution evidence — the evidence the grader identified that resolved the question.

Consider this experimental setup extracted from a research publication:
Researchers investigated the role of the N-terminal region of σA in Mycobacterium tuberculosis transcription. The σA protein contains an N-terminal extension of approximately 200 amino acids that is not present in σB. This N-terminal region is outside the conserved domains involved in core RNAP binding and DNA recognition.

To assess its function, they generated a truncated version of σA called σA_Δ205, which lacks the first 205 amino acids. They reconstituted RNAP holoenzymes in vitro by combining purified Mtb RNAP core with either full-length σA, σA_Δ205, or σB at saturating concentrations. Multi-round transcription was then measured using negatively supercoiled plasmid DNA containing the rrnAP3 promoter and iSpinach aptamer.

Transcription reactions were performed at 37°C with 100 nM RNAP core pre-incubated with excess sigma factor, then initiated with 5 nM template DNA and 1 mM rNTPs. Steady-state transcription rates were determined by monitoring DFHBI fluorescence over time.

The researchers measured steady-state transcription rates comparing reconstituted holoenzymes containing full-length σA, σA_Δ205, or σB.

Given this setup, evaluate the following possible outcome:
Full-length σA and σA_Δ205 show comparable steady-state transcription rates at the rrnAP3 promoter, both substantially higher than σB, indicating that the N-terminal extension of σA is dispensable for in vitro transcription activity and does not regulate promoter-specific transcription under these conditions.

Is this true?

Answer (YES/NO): NO